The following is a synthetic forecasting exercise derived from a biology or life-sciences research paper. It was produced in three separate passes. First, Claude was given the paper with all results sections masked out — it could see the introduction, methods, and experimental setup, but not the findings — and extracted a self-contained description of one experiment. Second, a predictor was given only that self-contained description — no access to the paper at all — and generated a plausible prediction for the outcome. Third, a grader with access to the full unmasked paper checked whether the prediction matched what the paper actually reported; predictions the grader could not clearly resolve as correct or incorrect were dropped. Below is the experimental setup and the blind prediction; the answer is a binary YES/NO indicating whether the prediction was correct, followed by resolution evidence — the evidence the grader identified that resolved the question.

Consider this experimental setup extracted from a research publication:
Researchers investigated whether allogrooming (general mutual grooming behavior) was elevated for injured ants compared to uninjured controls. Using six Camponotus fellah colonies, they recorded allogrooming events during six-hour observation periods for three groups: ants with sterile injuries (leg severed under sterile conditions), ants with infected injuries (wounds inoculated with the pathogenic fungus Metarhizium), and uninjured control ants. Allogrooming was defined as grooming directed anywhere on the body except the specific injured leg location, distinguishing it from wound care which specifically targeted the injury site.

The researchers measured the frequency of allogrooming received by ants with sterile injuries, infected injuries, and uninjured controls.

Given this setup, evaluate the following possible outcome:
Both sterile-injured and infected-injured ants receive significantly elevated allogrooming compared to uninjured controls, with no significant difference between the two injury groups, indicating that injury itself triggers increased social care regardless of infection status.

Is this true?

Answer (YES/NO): YES